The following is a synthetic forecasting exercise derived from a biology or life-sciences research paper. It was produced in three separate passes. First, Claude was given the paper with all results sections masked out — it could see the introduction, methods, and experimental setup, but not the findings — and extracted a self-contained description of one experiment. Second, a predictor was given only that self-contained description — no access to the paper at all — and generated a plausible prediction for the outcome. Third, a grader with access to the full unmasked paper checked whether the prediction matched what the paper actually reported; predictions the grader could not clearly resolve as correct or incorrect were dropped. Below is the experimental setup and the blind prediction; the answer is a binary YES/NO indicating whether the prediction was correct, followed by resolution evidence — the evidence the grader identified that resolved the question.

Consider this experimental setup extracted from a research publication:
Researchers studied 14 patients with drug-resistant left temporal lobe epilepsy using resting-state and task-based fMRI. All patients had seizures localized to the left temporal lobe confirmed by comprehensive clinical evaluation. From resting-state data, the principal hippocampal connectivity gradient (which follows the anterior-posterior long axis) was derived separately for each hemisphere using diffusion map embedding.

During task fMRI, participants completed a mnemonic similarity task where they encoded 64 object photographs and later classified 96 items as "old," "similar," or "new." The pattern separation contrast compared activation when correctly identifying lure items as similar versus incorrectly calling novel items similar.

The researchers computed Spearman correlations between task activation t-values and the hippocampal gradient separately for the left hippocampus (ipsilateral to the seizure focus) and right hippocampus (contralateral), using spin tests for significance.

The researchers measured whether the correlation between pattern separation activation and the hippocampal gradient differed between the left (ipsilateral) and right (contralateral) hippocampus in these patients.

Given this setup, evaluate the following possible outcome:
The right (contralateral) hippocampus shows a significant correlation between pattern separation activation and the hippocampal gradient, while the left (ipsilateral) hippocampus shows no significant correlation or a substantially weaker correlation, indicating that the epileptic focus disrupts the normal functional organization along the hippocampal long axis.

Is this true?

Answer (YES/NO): NO